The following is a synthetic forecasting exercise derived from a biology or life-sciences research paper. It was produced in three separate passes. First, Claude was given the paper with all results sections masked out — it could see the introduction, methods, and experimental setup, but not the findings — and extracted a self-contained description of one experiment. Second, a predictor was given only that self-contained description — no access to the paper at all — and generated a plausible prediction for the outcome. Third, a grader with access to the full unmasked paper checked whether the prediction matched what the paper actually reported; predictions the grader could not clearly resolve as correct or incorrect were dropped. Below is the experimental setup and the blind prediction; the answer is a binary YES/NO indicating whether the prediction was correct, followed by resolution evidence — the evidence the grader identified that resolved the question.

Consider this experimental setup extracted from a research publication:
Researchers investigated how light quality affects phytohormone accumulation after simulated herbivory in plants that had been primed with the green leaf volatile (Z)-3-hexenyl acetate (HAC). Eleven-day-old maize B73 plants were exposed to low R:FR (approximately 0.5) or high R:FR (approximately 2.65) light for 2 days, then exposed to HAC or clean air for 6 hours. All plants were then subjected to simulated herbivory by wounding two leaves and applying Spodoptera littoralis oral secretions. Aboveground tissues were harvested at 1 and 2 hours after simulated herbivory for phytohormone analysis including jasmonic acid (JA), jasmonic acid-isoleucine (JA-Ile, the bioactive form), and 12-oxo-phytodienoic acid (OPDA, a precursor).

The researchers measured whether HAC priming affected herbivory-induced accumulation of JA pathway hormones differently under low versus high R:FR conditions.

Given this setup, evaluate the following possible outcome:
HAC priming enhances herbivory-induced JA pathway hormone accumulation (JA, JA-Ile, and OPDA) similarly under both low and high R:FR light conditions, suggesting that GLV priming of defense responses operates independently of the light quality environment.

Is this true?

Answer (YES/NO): NO